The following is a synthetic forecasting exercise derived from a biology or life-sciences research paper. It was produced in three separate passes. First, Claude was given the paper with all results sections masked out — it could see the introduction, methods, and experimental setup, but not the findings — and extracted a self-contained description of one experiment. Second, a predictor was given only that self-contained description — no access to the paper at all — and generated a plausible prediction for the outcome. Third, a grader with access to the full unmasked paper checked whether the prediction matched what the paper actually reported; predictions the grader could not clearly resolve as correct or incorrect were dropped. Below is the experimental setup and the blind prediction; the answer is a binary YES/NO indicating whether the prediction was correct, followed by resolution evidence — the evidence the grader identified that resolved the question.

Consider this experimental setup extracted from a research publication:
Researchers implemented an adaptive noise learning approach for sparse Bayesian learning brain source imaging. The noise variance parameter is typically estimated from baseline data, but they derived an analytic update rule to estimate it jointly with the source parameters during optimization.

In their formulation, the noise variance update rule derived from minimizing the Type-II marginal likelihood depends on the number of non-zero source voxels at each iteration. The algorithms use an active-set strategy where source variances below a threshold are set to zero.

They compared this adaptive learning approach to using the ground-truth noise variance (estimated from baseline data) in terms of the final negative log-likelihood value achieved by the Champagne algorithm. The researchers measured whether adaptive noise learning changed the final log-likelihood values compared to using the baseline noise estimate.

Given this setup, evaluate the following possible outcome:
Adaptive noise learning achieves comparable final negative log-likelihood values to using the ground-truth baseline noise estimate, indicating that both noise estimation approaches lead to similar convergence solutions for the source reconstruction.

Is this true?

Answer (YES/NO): NO